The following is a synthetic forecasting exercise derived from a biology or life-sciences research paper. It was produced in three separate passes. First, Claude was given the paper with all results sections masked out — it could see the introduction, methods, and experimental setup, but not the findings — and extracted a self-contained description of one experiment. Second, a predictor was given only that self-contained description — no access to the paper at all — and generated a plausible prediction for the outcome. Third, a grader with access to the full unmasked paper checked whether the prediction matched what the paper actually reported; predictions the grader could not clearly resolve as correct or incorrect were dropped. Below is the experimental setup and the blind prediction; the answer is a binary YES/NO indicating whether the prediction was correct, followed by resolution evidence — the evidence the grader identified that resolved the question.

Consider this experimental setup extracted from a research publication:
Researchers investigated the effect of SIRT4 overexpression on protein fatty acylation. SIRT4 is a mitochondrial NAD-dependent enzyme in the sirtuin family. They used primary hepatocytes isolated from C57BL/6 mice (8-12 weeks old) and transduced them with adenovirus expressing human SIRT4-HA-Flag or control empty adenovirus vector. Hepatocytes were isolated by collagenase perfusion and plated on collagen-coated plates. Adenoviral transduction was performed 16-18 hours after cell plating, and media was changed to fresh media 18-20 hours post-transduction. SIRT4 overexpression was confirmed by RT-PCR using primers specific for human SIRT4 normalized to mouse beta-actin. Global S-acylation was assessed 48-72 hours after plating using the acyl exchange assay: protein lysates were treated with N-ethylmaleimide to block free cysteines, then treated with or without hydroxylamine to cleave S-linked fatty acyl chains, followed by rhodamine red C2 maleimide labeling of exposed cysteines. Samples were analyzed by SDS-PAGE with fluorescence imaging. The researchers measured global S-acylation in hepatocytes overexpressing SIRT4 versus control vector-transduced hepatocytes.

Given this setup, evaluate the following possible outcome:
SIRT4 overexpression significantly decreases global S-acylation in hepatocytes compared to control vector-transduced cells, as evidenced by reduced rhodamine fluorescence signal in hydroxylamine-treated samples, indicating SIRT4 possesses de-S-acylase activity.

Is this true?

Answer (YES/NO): NO